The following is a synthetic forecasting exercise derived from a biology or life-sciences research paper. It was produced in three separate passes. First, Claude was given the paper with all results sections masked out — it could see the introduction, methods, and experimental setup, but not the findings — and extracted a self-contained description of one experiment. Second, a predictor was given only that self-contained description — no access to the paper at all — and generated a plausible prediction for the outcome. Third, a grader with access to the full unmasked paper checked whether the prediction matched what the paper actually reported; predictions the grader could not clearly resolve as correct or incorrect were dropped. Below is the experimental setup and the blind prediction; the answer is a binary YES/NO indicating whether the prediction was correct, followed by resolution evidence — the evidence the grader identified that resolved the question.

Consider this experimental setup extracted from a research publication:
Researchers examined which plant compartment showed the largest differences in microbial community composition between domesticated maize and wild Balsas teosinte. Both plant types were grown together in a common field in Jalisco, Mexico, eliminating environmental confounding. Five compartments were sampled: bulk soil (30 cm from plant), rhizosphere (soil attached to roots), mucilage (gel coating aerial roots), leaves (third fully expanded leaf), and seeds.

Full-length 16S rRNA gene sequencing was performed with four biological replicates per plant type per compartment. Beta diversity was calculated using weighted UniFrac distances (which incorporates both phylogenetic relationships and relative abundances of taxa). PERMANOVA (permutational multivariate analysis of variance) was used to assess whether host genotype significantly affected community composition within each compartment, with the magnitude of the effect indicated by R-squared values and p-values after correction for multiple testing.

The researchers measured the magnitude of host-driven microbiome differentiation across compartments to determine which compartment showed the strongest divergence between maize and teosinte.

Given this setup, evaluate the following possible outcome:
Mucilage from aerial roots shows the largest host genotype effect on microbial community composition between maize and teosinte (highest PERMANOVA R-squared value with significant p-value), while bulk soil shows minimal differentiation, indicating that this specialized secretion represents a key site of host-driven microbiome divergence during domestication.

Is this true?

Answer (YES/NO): NO